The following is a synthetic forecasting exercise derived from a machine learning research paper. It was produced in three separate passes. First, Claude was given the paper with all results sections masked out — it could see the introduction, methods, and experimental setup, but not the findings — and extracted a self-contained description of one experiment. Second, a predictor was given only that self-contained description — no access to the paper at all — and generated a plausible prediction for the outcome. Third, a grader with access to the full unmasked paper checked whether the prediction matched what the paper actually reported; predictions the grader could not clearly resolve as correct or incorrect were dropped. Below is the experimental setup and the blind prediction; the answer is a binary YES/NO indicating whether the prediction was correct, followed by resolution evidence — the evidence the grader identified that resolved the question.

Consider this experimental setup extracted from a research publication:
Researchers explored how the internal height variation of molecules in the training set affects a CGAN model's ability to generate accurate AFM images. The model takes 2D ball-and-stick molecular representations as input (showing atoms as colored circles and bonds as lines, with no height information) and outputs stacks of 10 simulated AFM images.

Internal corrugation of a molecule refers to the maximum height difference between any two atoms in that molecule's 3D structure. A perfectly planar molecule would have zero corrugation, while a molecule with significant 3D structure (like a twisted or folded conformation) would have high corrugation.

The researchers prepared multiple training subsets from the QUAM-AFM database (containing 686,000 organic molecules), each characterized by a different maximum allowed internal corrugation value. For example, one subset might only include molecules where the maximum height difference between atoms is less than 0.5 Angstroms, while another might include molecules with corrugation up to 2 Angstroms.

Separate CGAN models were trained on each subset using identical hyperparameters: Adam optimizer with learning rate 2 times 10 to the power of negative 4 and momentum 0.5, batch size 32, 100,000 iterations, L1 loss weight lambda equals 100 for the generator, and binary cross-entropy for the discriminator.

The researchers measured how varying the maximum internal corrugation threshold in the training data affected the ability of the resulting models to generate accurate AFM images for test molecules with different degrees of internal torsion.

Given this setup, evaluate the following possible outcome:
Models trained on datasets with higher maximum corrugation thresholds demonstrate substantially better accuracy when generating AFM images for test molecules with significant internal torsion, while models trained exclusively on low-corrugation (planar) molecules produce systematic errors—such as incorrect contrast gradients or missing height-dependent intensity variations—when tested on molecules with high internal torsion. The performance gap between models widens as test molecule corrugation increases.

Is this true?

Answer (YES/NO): NO